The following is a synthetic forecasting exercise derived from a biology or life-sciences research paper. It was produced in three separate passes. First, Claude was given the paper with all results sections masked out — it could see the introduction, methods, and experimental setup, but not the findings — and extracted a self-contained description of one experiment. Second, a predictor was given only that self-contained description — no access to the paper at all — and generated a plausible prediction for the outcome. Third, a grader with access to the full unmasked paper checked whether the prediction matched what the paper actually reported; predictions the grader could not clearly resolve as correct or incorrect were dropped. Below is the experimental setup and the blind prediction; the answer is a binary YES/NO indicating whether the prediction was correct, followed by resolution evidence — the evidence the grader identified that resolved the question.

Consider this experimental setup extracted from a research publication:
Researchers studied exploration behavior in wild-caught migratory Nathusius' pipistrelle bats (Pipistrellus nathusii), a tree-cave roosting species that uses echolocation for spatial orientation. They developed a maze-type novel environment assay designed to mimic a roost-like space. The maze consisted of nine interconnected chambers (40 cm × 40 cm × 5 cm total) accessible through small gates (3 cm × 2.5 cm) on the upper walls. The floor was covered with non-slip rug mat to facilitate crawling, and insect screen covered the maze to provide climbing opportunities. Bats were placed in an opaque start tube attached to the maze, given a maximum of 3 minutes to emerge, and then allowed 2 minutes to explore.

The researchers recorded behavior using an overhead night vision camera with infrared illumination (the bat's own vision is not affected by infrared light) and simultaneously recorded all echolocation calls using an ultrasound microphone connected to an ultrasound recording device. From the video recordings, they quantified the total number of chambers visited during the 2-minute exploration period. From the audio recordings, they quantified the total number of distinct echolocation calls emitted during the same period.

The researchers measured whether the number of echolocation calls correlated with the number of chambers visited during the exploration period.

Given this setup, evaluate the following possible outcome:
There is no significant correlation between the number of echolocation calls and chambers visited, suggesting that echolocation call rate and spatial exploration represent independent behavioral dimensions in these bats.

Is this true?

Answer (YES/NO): NO